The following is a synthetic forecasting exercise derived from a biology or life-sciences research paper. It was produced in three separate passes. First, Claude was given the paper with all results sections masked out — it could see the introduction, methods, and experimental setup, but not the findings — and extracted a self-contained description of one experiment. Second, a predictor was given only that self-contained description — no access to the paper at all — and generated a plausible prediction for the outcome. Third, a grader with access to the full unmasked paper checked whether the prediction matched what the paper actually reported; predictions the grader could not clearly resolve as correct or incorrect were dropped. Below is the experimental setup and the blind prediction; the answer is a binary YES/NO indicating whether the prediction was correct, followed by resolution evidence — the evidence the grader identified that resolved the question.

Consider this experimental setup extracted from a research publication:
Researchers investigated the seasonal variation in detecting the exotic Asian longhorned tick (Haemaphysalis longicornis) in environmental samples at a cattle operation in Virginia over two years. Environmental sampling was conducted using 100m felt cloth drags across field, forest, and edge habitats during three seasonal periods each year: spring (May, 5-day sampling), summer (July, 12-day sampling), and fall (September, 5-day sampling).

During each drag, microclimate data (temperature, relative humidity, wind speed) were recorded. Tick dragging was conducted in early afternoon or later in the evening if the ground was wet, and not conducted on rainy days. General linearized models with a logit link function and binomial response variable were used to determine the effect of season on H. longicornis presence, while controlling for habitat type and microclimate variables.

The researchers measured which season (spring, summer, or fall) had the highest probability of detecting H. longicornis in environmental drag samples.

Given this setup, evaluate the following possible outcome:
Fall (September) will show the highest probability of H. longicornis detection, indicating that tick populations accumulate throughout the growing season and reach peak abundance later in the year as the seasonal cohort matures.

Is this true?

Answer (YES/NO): NO